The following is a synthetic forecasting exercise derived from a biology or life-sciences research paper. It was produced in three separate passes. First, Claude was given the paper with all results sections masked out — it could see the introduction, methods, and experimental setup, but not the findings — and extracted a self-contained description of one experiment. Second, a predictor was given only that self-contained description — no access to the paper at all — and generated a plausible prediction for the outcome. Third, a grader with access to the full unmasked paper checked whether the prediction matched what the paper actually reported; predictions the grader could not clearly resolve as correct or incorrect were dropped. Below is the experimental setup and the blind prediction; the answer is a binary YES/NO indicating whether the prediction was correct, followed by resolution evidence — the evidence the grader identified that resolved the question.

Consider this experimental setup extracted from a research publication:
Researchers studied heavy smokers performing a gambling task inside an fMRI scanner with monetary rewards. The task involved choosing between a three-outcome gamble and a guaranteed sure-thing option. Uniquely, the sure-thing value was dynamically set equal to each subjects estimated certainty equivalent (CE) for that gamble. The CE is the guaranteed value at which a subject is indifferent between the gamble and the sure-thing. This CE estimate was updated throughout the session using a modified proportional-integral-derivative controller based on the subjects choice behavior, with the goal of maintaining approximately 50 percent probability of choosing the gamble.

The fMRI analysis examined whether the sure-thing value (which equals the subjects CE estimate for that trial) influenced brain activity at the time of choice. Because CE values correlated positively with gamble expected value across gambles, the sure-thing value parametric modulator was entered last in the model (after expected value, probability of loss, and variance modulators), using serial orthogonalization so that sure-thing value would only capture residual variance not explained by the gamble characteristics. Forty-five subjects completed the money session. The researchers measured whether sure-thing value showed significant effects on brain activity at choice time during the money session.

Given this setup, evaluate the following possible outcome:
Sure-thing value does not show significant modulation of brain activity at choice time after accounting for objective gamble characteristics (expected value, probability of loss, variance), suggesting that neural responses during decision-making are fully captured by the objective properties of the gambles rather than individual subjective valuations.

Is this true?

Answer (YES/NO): NO